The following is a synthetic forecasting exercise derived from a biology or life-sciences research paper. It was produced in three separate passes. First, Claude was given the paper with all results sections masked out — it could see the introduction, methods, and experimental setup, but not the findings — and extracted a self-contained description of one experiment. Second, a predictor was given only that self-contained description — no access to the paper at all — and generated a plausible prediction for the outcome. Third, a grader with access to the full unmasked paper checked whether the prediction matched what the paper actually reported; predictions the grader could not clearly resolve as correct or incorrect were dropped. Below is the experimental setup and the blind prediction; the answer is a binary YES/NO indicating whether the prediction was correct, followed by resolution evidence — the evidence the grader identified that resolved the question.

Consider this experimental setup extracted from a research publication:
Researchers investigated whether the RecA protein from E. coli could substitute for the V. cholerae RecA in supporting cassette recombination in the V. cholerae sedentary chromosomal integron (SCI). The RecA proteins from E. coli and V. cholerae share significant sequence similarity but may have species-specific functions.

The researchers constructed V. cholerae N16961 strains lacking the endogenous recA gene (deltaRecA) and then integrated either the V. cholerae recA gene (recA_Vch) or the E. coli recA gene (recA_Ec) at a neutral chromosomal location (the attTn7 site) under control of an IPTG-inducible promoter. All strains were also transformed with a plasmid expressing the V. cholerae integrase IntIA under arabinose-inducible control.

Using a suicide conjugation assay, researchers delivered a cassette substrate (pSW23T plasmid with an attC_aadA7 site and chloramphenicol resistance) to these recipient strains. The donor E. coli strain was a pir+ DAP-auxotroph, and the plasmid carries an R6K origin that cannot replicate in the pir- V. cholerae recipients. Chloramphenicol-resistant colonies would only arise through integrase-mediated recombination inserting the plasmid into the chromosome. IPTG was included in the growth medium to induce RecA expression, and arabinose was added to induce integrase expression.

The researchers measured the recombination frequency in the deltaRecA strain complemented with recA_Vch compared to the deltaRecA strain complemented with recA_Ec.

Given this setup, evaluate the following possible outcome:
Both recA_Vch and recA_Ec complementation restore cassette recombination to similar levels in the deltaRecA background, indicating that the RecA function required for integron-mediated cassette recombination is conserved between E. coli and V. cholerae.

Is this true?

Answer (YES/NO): YES